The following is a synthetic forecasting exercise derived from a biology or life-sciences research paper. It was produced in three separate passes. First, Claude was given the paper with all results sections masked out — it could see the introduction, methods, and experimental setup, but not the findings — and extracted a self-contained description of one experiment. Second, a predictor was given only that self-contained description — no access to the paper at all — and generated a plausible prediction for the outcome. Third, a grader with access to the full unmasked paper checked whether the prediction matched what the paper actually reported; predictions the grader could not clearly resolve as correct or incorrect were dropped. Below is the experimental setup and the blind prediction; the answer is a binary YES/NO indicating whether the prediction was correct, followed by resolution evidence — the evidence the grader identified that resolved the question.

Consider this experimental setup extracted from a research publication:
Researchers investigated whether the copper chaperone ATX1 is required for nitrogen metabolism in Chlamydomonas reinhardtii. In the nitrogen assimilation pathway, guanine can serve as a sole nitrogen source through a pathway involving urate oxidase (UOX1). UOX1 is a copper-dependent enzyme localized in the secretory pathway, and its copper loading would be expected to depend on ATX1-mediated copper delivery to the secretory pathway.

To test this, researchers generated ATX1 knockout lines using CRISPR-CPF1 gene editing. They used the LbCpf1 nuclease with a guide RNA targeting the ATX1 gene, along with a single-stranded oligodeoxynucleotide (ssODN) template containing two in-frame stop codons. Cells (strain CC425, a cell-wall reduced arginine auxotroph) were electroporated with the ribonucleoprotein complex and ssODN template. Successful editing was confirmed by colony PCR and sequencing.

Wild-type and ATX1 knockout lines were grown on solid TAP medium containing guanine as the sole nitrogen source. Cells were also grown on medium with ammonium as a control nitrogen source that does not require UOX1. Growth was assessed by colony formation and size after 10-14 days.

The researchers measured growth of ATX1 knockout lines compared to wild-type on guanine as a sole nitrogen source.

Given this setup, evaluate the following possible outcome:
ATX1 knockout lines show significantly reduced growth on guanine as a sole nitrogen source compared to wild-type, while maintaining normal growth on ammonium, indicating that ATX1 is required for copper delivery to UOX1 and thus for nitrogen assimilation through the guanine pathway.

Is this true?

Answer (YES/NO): YES